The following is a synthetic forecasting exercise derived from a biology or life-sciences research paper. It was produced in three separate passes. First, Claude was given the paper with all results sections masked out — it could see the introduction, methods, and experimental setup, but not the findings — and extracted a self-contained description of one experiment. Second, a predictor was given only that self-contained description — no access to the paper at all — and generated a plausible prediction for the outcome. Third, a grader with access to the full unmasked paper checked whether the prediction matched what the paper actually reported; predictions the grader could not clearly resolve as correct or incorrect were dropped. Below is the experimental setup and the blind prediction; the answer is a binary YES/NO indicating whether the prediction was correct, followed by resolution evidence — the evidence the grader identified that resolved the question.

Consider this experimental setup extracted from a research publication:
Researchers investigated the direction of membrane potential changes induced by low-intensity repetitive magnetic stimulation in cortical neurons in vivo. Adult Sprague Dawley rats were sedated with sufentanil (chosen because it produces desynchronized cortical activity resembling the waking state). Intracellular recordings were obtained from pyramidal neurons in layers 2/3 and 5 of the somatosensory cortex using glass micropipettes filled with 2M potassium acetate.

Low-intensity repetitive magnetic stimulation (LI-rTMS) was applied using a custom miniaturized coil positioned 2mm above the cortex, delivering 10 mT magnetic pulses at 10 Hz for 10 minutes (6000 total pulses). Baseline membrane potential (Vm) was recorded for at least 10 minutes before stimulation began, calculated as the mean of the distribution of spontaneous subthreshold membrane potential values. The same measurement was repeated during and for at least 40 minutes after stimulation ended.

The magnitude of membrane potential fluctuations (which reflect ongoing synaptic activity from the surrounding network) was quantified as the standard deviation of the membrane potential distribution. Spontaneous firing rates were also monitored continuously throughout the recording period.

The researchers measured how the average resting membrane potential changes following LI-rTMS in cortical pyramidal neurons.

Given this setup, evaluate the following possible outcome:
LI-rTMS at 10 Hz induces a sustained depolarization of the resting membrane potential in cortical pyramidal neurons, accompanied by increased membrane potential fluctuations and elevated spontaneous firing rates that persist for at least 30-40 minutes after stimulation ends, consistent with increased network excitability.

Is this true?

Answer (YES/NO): NO